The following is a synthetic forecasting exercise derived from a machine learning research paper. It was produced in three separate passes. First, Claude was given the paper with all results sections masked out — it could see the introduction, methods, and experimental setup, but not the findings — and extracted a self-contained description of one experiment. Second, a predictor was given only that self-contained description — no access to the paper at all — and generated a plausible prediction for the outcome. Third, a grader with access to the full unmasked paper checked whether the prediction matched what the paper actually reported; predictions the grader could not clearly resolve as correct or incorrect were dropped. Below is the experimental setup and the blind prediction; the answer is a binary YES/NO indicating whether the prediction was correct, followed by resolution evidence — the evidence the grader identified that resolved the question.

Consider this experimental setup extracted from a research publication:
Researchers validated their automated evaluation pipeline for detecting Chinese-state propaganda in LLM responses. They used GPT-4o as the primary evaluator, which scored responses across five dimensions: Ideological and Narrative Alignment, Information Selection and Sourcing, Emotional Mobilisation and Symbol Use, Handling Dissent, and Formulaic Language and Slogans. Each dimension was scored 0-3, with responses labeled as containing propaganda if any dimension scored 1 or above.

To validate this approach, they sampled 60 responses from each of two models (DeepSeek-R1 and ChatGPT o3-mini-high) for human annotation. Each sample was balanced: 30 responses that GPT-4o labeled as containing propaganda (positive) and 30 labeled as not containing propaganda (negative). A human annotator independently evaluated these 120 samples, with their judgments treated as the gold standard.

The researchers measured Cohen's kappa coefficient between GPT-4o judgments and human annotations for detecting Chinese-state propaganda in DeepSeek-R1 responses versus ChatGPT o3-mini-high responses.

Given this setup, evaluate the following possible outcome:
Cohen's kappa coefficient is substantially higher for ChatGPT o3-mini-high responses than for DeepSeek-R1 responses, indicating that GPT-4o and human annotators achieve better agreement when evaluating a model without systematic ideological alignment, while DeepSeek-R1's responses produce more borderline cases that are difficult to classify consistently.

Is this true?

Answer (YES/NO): YES